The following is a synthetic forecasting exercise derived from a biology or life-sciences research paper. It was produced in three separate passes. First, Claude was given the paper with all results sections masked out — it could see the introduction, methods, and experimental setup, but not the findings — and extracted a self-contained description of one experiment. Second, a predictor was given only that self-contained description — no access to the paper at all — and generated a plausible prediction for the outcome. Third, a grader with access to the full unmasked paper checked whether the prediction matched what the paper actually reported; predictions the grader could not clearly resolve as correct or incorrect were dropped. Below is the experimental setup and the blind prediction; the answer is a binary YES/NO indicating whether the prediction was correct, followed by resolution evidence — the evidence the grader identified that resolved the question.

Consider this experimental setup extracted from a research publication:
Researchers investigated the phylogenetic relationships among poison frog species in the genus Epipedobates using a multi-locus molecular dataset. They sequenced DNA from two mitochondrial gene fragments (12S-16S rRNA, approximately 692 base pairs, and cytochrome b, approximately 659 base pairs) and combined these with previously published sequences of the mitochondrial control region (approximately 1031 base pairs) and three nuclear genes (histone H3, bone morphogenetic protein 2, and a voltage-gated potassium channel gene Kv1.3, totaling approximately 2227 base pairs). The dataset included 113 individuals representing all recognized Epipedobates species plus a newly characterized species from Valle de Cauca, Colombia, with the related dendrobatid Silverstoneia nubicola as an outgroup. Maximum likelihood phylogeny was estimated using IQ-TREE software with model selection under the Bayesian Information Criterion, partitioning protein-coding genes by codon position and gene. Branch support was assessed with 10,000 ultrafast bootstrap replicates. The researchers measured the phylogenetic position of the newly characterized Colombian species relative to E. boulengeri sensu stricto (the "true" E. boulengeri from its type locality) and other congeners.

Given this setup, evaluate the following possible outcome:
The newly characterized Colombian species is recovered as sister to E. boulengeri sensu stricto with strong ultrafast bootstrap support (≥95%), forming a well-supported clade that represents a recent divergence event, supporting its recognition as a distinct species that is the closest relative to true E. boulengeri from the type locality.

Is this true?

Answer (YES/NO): NO